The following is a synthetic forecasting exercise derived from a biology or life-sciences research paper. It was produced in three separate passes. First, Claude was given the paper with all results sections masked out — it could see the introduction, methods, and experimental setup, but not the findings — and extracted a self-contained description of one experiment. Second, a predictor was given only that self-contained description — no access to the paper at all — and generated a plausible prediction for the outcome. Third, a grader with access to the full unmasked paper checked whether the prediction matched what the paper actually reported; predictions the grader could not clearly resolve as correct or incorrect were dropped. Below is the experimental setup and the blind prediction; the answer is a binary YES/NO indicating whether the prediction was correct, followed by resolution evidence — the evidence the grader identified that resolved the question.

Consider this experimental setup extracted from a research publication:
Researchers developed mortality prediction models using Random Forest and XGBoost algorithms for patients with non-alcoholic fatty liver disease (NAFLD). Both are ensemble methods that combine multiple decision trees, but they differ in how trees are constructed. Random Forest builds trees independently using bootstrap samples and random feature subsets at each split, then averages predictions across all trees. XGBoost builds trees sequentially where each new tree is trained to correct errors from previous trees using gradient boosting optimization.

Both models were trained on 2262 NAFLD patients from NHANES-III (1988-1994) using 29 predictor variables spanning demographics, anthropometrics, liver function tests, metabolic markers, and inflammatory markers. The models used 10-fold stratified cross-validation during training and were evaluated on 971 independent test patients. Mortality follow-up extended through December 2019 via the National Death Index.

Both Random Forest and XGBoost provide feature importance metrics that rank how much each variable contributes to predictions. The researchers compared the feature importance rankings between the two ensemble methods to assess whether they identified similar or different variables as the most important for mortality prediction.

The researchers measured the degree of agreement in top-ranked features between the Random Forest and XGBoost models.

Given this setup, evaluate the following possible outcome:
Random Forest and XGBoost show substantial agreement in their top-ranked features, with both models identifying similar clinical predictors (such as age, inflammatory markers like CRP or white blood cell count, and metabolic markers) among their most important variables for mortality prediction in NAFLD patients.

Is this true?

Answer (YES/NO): NO